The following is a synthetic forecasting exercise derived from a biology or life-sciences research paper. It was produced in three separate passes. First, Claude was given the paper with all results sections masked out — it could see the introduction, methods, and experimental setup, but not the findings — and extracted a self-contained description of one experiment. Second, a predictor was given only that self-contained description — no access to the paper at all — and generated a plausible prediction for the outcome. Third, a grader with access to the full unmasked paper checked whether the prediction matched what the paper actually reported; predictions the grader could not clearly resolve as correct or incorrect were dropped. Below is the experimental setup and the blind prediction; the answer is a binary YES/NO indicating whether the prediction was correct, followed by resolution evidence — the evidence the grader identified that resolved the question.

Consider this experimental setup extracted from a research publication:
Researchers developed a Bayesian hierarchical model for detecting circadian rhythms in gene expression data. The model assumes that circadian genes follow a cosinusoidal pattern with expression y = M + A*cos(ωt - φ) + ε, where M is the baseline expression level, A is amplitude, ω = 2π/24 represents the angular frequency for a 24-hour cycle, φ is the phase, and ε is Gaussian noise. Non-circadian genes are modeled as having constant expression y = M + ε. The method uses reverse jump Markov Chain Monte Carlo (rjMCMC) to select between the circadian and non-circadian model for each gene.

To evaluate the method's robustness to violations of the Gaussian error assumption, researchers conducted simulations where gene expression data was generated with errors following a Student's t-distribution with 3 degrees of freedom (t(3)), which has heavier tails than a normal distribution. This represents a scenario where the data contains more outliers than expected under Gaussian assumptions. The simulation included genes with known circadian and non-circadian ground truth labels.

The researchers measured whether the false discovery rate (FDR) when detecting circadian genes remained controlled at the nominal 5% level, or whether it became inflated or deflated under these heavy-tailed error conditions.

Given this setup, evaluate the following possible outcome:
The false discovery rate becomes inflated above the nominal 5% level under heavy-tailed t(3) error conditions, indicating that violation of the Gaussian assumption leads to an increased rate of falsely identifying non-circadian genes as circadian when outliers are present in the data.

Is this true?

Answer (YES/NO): NO